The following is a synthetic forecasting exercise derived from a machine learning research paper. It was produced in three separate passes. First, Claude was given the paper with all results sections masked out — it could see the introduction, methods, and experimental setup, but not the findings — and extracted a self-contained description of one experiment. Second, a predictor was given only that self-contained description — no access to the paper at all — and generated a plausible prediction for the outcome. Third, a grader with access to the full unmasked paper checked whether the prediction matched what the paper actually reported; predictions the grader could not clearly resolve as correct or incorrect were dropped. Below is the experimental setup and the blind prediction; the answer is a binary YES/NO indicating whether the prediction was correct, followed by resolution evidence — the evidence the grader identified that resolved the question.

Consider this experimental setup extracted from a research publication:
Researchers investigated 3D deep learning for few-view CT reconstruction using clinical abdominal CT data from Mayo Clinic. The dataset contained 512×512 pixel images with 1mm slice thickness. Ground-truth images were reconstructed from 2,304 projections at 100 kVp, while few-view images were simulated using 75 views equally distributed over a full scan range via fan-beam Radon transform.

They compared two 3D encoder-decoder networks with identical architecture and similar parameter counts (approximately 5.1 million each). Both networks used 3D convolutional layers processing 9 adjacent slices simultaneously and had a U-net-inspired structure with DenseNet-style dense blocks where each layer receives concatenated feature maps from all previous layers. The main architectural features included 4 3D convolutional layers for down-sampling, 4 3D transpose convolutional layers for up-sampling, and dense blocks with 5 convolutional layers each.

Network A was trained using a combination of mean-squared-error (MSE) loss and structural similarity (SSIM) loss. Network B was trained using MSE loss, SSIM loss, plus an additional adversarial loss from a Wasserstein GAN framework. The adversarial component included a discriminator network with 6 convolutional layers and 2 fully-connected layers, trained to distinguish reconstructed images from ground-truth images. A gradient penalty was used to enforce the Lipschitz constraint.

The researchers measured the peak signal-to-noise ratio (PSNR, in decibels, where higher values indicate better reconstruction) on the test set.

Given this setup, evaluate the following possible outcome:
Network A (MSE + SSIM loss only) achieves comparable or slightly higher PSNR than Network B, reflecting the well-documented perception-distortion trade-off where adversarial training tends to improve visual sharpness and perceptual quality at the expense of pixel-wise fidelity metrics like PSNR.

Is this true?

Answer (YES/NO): NO